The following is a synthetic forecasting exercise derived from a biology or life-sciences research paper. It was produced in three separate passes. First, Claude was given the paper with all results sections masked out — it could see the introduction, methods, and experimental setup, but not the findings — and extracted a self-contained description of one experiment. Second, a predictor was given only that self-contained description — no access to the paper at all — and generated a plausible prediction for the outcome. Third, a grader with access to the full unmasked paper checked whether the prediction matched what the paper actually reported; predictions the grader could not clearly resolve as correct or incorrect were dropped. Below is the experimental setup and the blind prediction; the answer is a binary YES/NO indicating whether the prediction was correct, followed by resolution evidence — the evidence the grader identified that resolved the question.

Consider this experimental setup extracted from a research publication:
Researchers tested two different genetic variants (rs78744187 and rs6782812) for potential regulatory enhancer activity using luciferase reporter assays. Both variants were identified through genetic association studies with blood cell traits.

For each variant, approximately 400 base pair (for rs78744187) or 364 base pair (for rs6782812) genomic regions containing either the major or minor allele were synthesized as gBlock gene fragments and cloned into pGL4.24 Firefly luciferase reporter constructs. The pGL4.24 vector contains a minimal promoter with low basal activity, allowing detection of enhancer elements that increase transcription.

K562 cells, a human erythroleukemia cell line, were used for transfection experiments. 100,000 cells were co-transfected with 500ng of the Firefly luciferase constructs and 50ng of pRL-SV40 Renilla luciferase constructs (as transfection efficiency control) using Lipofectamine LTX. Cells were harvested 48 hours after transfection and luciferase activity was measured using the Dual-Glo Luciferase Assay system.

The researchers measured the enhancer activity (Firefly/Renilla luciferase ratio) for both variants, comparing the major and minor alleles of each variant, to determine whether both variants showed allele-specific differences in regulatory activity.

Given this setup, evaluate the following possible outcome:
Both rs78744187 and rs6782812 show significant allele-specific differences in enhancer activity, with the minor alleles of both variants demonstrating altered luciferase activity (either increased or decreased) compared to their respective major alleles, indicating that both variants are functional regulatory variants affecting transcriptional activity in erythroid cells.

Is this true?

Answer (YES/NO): YES